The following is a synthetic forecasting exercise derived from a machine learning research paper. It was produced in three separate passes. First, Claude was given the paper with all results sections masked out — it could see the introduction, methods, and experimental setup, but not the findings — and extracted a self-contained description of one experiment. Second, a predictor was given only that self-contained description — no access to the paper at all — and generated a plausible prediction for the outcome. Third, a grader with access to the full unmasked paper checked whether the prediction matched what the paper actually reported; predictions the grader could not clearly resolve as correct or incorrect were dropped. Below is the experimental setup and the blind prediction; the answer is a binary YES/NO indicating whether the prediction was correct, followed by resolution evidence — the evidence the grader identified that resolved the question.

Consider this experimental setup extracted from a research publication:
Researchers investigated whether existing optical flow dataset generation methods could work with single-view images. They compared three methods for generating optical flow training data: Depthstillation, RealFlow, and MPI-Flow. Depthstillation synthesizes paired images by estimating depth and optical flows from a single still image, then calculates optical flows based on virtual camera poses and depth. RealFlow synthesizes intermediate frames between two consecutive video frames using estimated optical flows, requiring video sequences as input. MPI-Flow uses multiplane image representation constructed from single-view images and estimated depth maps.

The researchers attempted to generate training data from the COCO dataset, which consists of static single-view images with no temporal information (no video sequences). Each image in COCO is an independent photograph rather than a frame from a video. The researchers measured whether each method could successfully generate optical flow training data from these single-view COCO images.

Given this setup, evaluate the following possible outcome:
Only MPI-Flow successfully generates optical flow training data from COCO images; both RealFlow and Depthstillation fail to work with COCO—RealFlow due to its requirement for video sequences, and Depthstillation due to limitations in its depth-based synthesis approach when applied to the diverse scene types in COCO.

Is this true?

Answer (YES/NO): NO